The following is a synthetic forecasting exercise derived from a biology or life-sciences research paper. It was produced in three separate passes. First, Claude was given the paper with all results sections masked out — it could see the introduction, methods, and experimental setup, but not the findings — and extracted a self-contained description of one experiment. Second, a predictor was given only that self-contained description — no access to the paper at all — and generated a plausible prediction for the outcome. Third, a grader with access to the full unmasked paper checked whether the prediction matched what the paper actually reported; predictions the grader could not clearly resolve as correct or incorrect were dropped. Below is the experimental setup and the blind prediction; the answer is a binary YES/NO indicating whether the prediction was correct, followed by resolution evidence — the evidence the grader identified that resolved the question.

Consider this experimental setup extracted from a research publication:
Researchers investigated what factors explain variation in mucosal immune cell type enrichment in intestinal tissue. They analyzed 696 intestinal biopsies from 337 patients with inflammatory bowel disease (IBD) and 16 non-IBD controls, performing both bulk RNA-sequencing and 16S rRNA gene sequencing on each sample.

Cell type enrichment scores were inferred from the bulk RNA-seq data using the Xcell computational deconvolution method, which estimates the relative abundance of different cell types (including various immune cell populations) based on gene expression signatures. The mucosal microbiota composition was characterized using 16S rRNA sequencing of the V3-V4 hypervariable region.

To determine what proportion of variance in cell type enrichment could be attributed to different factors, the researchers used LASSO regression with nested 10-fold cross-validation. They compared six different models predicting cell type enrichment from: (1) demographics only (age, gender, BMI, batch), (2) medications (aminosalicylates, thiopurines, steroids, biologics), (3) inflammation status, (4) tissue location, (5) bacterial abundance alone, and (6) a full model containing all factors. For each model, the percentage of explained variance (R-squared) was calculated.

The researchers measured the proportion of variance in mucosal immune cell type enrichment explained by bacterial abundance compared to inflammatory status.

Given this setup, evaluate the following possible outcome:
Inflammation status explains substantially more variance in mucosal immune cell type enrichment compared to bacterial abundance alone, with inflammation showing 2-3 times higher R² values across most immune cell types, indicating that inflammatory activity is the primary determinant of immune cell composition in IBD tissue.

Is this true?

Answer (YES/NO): NO